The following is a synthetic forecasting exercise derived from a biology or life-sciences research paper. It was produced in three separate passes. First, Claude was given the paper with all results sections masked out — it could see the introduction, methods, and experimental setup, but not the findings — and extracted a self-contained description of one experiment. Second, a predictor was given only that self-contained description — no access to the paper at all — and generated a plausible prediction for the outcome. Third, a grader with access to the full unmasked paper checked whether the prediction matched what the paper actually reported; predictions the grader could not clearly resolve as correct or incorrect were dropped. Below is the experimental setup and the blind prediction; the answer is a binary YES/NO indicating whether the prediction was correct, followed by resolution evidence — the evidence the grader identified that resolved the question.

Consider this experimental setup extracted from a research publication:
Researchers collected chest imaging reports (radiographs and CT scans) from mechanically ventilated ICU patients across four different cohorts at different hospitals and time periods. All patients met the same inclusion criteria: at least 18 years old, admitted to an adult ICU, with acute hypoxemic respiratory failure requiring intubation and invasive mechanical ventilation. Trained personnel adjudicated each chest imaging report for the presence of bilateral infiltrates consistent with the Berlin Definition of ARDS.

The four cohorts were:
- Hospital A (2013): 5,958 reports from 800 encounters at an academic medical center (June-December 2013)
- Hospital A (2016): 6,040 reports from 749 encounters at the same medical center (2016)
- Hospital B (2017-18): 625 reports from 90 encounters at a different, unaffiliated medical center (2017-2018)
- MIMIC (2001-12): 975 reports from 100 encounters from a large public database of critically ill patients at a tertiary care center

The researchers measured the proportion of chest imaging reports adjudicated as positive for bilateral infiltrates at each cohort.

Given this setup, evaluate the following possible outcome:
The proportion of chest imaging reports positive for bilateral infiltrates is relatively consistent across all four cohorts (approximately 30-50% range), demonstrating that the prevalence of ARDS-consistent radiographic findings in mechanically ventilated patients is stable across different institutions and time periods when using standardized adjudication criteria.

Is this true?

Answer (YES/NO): NO